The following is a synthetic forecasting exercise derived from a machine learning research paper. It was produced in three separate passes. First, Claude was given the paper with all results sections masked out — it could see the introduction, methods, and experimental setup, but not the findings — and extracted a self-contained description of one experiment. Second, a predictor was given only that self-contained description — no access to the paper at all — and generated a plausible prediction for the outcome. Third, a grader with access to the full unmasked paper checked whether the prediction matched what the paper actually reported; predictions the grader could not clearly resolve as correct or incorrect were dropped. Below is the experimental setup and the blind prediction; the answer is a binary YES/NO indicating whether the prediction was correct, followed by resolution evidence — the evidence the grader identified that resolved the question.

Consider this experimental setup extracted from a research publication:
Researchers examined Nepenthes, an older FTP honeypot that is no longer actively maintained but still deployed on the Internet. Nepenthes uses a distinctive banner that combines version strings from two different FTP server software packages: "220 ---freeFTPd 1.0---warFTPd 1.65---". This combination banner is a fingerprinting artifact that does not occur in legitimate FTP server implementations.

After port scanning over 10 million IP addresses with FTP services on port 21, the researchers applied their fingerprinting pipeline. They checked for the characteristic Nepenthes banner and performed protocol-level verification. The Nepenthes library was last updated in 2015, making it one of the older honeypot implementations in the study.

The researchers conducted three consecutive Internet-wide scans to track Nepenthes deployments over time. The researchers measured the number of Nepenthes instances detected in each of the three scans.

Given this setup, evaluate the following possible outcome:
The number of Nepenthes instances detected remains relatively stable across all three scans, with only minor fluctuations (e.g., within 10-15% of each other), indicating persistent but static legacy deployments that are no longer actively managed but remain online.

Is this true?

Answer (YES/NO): NO